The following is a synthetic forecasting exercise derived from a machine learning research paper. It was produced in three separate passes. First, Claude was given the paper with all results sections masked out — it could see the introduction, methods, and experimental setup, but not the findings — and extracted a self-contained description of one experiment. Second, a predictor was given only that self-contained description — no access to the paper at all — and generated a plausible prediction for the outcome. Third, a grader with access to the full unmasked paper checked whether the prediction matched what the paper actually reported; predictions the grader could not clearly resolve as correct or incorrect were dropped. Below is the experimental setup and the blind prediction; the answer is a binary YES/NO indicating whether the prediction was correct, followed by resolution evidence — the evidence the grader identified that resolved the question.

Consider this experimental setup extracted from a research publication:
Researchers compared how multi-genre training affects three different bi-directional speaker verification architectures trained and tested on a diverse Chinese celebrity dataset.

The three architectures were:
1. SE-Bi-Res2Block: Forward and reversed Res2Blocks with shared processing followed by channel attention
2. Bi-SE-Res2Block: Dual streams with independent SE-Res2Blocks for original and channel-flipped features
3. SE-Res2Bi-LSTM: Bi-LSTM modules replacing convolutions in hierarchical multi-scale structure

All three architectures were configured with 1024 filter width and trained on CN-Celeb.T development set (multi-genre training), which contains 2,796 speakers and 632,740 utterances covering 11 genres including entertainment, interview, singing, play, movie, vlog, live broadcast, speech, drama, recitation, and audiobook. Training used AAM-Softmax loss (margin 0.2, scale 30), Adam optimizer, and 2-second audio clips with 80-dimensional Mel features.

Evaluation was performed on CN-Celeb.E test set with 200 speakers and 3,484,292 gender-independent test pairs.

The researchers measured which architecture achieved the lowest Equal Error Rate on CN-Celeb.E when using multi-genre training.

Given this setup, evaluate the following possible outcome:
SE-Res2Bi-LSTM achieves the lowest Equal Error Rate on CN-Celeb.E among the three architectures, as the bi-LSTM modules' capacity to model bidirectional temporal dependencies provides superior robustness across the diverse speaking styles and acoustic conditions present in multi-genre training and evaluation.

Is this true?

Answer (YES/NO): NO